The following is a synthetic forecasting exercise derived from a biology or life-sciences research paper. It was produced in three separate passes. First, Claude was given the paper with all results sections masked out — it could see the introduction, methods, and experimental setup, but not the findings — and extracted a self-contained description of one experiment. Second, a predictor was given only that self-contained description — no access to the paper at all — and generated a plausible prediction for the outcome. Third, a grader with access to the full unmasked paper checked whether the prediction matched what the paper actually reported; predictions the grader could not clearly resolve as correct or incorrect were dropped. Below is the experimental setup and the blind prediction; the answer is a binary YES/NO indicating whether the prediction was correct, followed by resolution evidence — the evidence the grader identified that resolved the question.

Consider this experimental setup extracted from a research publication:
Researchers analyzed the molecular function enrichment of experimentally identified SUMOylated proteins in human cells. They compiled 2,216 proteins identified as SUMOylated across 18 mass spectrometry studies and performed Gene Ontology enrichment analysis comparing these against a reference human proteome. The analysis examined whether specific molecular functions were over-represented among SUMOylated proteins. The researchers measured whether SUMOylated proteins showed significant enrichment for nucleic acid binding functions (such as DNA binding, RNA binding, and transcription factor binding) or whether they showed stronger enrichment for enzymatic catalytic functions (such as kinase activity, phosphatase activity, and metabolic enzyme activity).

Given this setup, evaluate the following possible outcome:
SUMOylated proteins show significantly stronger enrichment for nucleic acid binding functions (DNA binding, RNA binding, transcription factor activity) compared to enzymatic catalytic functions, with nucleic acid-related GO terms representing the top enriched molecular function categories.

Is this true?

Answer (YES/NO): YES